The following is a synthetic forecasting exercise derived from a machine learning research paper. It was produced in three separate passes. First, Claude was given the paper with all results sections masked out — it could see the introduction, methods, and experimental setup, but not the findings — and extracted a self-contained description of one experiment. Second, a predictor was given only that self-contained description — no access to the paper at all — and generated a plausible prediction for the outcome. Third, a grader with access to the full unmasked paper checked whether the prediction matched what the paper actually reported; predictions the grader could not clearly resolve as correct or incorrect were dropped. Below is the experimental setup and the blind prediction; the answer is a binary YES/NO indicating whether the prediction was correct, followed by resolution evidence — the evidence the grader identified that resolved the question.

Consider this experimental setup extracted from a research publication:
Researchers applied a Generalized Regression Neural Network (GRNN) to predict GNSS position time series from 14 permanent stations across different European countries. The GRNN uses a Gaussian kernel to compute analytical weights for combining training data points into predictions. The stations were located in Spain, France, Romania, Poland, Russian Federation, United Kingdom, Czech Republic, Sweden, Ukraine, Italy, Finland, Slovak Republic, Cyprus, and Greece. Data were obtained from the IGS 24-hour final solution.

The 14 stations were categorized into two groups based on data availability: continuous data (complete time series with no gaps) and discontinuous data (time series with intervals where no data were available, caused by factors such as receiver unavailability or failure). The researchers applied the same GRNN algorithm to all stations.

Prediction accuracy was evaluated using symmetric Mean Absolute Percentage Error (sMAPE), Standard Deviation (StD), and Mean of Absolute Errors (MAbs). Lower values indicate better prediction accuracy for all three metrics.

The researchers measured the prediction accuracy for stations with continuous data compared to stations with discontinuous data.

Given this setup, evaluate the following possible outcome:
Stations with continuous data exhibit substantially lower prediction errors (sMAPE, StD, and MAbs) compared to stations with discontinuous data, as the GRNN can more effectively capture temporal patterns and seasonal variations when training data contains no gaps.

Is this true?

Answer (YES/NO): YES